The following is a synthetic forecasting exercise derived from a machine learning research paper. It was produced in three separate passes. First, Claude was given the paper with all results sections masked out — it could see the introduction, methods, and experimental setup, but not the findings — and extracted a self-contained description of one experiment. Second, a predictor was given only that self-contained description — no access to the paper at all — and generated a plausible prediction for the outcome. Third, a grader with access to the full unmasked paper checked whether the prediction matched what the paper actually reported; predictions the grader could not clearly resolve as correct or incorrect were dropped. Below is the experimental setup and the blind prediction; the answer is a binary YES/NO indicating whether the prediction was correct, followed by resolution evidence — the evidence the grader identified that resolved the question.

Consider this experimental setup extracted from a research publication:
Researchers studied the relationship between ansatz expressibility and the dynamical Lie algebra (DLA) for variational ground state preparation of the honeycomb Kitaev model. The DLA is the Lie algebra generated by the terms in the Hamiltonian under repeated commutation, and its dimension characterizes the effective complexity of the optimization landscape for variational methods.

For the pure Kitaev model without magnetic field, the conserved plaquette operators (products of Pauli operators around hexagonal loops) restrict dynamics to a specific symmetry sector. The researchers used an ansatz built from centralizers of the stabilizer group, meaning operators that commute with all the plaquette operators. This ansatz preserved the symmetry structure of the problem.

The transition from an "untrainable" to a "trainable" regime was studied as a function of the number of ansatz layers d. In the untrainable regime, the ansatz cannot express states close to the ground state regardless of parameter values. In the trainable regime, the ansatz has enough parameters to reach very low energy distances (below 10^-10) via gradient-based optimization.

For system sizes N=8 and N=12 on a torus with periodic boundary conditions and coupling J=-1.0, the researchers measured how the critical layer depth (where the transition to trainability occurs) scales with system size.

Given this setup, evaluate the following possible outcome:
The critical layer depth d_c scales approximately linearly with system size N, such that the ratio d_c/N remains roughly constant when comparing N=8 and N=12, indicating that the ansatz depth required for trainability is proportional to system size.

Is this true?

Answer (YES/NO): YES